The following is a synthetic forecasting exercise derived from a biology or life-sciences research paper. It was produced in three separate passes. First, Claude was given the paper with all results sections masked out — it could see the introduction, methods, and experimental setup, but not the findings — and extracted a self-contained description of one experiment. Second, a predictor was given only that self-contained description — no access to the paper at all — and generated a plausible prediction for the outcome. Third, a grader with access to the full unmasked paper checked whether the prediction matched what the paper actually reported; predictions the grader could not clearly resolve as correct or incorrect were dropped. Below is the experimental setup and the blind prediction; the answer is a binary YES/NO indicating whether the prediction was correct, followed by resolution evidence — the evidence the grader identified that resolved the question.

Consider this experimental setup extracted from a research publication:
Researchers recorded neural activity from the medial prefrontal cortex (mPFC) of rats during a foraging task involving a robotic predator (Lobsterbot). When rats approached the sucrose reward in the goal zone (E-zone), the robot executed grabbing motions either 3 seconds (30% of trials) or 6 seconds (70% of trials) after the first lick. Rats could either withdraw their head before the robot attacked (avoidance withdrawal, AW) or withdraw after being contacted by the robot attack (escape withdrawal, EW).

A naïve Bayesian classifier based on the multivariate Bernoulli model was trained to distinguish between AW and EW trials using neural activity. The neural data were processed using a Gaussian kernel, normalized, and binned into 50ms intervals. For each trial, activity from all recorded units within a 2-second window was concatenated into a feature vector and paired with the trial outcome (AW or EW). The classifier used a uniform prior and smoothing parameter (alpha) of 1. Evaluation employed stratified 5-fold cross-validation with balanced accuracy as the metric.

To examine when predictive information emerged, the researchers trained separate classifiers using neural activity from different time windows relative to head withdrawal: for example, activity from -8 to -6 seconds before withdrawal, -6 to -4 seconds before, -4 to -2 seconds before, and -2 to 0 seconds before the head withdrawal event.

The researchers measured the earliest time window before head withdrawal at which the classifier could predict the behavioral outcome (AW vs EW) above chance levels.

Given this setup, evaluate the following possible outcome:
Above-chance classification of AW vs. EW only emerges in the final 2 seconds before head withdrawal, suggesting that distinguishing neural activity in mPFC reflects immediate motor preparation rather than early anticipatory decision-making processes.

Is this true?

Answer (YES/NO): NO